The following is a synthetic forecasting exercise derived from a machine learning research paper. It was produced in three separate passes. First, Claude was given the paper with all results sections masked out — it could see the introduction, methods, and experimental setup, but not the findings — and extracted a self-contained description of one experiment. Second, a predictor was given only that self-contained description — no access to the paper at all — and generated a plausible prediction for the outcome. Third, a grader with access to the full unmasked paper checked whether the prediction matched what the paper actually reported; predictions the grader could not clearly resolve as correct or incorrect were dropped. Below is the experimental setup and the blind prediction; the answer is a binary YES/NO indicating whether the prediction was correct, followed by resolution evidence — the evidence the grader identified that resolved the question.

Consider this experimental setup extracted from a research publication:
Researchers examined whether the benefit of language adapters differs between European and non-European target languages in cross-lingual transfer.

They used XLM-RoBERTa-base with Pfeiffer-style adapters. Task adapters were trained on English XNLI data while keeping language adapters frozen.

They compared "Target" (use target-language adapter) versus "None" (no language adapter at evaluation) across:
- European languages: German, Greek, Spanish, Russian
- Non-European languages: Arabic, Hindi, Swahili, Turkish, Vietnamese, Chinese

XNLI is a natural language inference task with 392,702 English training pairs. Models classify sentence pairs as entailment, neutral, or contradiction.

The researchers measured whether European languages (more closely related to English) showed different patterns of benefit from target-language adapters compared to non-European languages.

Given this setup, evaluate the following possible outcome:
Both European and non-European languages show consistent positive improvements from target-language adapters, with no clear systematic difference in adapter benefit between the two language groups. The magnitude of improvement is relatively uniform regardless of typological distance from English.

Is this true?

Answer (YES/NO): NO